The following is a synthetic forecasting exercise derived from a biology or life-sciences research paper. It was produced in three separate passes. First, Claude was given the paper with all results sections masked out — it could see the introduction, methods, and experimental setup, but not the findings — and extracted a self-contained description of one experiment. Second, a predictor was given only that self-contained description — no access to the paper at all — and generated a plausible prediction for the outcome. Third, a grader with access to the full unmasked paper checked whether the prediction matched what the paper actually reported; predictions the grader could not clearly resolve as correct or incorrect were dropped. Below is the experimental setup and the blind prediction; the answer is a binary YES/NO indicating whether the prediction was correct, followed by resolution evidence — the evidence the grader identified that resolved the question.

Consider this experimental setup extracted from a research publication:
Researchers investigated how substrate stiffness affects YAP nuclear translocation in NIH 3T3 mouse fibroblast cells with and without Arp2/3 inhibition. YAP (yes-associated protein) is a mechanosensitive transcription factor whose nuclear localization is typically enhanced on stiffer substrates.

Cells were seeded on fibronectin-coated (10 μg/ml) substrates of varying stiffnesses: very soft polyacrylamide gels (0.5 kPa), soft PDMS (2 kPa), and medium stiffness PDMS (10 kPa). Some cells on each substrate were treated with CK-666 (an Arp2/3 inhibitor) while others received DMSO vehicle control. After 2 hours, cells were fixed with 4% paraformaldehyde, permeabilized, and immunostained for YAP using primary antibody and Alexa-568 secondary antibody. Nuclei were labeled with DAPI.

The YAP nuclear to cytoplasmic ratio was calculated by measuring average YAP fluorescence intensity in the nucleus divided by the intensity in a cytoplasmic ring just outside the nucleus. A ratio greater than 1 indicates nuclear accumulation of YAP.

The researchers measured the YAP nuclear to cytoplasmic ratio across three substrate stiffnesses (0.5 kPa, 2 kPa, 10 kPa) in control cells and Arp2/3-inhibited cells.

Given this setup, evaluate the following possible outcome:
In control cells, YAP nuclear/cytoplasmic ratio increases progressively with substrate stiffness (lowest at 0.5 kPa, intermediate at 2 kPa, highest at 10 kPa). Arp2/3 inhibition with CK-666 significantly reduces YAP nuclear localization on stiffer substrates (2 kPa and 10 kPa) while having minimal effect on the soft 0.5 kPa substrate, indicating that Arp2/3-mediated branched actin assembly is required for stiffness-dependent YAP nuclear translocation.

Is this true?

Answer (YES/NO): NO